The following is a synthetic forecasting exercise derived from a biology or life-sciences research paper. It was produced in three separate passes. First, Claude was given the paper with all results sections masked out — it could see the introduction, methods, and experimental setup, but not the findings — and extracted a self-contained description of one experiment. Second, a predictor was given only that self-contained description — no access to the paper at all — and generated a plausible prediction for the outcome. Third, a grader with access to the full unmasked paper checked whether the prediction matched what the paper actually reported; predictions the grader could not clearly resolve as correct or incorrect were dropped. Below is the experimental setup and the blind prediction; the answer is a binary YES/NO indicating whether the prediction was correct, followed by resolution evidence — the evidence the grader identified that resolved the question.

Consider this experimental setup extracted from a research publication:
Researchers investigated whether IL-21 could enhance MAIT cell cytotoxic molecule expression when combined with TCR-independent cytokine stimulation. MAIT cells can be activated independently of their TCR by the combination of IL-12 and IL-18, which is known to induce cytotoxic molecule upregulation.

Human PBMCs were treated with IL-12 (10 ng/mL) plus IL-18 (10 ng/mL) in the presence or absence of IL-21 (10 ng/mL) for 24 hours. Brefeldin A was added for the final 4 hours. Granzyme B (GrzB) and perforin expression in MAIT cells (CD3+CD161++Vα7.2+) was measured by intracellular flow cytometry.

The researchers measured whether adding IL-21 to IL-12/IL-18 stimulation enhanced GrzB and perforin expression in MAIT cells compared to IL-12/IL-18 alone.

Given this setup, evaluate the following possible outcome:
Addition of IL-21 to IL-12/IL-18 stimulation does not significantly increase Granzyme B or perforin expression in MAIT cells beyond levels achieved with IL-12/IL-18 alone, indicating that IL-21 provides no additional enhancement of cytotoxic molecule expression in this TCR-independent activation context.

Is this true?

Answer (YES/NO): NO